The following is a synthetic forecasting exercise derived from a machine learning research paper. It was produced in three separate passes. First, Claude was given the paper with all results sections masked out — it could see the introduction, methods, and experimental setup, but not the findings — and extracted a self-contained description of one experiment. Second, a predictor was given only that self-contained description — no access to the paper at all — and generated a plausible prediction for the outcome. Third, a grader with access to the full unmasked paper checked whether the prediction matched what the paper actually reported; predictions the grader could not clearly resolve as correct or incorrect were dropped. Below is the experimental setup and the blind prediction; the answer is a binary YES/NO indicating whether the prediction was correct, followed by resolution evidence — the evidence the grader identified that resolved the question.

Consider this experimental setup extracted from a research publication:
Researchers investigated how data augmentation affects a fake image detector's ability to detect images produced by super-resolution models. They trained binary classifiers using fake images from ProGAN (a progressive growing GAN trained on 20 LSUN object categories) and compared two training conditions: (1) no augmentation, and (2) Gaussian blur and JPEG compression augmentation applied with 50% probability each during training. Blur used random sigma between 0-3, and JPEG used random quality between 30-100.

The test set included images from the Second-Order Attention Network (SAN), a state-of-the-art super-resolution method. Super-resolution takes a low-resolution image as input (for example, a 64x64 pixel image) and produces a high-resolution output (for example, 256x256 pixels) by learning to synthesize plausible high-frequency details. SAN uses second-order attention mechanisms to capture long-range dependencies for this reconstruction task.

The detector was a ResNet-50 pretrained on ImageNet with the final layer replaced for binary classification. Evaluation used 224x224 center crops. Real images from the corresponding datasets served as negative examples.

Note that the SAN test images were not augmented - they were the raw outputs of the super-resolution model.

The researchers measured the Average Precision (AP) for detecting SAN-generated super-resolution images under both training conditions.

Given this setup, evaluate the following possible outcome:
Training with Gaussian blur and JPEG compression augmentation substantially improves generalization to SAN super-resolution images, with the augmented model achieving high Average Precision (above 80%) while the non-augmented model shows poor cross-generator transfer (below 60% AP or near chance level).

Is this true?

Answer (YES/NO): NO